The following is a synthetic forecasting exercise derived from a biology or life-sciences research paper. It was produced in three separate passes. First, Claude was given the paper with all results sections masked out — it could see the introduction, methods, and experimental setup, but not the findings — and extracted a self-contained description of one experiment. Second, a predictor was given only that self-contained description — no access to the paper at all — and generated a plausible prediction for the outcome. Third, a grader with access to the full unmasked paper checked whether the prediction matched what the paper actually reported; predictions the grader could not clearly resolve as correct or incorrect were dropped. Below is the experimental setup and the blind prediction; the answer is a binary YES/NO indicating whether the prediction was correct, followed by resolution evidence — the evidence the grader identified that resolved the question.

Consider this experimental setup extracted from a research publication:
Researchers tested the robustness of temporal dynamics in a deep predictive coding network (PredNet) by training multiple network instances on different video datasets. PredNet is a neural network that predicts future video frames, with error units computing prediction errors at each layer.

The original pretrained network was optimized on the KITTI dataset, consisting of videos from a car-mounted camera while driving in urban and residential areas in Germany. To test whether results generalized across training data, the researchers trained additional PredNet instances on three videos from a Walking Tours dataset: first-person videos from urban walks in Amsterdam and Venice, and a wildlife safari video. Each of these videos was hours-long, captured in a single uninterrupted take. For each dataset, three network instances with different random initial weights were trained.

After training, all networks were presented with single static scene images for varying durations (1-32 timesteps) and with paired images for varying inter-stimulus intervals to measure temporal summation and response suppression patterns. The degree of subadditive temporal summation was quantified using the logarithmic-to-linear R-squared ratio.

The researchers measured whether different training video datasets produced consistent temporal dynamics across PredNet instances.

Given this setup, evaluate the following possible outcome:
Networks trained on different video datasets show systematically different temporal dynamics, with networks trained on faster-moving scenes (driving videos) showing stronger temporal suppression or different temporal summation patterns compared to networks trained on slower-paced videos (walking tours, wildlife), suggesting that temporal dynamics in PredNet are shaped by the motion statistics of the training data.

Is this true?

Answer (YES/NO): NO